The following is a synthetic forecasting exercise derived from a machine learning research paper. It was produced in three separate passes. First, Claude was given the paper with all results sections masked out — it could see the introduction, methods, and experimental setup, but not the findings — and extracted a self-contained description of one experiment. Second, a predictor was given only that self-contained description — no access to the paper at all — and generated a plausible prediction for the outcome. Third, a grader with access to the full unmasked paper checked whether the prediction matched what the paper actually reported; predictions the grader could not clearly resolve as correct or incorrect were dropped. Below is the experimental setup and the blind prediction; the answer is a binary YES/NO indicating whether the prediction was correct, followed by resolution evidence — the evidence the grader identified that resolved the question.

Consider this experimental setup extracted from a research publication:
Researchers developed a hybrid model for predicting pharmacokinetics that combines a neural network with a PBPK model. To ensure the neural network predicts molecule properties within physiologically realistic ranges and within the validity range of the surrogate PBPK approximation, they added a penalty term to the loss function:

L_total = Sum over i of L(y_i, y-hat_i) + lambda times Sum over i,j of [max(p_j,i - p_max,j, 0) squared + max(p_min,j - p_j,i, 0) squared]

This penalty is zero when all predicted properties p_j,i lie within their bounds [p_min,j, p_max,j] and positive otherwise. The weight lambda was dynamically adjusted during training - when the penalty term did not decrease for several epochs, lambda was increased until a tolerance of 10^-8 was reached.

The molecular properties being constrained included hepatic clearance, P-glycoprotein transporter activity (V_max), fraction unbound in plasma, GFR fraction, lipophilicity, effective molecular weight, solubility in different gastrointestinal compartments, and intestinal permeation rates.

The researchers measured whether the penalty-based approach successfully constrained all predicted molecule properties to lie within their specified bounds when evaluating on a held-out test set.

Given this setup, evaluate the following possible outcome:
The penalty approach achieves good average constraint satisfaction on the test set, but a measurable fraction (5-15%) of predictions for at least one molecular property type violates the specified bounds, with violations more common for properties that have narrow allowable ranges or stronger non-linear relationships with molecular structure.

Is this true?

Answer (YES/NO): NO